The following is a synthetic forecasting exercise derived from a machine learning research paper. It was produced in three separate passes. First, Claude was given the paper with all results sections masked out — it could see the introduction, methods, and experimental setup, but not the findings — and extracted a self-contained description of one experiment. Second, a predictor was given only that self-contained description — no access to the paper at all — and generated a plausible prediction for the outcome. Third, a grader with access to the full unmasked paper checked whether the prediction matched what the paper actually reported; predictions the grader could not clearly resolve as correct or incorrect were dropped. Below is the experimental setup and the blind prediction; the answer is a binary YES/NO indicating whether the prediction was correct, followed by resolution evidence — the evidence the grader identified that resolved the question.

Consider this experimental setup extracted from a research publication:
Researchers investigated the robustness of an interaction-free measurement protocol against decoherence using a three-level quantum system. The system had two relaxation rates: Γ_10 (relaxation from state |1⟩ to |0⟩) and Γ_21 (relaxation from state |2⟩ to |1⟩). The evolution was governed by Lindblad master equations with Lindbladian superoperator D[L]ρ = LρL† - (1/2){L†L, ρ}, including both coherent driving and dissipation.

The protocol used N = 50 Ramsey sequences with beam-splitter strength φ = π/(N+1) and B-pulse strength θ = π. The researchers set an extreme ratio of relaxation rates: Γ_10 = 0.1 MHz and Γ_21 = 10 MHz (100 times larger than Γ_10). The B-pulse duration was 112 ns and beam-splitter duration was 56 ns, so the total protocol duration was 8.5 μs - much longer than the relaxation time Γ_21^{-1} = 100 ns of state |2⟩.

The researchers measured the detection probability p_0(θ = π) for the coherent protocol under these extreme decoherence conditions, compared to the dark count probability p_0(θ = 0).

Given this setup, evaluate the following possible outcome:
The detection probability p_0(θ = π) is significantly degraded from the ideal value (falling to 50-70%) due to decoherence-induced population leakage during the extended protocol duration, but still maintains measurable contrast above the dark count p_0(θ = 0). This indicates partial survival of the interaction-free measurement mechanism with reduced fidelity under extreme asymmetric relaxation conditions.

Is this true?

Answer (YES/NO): NO